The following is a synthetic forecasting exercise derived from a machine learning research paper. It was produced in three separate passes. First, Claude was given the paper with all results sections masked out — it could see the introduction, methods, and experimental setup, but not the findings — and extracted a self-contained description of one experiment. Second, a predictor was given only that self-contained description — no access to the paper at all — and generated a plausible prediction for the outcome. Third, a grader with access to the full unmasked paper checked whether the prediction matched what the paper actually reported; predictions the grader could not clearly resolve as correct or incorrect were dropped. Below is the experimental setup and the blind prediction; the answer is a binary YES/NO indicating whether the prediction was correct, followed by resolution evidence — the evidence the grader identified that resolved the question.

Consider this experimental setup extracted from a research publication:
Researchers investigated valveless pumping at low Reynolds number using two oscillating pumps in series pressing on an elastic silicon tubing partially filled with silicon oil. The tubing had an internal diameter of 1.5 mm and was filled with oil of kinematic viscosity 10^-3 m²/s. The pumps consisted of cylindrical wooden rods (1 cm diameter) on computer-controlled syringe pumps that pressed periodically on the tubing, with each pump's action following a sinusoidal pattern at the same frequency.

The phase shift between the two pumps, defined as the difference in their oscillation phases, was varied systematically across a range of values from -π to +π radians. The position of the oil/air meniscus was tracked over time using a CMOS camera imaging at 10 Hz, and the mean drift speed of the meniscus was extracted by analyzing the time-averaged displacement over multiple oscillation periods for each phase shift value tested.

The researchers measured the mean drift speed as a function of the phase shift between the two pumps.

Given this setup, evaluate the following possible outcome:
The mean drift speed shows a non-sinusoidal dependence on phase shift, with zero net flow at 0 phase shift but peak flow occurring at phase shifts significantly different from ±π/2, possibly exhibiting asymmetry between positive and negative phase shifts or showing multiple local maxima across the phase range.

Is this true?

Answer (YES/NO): NO